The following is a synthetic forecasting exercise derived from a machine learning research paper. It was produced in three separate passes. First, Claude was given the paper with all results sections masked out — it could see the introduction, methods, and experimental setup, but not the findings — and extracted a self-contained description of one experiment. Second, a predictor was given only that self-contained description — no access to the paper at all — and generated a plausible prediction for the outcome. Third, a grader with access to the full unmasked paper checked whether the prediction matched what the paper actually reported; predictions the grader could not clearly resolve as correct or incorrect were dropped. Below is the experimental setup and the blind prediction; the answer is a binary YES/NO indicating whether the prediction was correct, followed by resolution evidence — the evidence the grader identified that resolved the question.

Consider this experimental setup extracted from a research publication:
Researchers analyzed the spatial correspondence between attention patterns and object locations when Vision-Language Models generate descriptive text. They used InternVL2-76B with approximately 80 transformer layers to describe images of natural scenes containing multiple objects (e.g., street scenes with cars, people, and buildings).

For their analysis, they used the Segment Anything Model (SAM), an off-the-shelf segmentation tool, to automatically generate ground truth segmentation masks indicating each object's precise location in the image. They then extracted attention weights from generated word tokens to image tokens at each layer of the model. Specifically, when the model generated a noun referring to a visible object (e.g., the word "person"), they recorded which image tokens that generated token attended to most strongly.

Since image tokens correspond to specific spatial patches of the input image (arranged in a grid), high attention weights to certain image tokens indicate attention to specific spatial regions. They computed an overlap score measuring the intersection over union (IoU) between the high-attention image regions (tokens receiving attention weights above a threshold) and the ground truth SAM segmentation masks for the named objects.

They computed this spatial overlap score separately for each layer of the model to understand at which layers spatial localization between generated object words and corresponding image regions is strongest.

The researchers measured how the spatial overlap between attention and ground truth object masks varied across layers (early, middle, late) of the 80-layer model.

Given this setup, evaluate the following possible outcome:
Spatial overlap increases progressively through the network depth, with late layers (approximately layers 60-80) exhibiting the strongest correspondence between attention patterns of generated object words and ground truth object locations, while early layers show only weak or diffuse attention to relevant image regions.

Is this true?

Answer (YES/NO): NO